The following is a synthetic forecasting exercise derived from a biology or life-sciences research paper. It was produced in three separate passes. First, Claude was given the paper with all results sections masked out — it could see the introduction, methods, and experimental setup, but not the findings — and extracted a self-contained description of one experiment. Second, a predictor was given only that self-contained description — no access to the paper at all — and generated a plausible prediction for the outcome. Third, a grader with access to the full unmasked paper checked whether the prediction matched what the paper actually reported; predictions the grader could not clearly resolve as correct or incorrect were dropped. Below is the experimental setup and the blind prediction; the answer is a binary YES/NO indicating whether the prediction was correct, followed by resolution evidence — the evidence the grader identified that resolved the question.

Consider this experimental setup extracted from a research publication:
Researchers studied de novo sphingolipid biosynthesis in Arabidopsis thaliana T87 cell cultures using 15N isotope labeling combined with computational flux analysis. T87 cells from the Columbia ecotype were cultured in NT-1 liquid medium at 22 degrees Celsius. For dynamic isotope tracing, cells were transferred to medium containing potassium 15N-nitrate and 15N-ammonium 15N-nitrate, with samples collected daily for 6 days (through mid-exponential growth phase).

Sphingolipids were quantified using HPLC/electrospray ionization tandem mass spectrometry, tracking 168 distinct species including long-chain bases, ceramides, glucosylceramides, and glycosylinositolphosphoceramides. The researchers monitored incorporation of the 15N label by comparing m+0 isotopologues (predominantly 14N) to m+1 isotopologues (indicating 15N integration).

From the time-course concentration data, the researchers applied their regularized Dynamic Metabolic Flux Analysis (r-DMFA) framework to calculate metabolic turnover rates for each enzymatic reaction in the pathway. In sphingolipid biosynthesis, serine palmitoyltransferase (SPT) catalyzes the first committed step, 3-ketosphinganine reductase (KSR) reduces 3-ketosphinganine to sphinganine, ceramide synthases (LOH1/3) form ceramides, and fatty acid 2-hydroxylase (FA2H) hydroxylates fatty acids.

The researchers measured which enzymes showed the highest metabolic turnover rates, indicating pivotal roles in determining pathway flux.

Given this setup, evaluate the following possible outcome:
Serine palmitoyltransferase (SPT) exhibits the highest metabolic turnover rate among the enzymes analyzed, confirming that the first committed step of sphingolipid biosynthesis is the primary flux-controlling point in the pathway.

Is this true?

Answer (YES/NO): NO